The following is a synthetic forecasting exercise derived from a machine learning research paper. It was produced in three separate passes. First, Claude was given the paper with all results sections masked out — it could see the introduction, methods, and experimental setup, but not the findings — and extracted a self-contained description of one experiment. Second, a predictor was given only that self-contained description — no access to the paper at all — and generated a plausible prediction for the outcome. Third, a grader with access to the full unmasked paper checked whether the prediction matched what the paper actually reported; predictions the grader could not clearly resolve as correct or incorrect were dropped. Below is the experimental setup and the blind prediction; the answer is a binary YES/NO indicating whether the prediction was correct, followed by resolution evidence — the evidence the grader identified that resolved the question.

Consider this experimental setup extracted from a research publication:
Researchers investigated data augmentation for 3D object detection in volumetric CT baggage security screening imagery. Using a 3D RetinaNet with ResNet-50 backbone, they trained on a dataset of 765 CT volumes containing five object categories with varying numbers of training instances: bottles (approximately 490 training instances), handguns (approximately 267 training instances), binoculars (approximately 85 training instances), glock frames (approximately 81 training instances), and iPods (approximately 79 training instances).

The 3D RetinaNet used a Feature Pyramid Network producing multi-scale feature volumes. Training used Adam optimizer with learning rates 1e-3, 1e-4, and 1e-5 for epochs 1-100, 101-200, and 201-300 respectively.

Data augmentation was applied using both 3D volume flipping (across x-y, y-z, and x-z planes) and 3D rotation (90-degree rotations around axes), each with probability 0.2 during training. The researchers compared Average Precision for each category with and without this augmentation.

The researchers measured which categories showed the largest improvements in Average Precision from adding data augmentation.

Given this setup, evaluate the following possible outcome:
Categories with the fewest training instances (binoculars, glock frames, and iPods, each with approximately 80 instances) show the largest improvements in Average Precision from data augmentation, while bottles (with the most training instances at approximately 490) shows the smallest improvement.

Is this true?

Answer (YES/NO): YES